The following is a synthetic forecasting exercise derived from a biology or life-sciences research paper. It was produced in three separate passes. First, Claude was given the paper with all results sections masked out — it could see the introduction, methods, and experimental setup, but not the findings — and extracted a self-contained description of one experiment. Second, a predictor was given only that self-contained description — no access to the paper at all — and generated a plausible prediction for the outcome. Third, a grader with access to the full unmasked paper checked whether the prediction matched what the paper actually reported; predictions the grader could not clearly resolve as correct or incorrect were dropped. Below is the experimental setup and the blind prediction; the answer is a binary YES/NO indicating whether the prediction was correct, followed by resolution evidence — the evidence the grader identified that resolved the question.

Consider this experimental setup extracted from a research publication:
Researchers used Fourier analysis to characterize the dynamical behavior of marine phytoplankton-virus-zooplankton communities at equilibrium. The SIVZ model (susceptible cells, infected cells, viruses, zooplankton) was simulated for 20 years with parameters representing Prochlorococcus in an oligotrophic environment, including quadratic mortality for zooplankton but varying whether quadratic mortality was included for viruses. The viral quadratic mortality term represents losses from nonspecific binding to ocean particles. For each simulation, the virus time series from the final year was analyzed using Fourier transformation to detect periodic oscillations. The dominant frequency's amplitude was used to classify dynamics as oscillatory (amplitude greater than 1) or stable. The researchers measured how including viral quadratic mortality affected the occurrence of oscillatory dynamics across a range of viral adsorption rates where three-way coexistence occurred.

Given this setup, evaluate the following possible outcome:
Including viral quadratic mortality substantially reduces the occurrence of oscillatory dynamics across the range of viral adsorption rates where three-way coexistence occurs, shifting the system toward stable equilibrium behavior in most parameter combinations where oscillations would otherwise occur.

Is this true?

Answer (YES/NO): YES